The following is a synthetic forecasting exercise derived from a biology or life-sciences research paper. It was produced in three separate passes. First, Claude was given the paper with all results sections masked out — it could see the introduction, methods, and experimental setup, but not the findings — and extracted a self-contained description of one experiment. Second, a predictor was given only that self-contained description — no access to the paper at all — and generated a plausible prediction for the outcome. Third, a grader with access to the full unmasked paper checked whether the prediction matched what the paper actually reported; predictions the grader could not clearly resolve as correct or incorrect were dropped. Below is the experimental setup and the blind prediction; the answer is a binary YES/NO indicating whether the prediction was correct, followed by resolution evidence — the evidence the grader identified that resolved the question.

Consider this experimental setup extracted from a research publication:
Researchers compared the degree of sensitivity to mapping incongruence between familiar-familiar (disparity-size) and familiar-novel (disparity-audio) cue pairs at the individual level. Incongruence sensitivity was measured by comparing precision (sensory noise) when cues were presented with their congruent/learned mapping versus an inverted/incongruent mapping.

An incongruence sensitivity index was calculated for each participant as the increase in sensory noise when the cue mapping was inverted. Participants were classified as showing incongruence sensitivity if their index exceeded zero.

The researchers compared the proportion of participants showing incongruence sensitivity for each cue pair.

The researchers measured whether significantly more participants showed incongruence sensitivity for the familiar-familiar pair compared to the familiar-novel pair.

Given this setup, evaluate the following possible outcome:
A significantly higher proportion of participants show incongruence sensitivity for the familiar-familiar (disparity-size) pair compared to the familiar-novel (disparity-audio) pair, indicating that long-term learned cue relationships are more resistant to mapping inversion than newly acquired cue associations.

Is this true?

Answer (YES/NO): YES